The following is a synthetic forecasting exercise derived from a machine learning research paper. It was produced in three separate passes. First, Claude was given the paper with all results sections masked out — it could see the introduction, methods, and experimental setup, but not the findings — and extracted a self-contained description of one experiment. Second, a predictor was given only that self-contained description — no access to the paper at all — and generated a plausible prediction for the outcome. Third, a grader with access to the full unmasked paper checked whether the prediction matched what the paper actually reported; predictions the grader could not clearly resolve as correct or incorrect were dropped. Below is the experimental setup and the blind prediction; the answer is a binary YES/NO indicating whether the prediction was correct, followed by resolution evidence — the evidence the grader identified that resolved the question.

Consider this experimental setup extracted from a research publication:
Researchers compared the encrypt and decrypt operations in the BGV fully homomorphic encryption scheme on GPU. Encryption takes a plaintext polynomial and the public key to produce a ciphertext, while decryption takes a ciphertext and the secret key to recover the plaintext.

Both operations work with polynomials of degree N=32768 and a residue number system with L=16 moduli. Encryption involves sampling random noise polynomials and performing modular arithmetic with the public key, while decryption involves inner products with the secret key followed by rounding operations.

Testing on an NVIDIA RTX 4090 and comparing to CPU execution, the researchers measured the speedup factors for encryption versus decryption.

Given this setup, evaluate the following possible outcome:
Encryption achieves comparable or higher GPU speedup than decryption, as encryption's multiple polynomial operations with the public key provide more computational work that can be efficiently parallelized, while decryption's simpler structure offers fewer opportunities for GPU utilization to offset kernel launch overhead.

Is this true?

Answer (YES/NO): YES